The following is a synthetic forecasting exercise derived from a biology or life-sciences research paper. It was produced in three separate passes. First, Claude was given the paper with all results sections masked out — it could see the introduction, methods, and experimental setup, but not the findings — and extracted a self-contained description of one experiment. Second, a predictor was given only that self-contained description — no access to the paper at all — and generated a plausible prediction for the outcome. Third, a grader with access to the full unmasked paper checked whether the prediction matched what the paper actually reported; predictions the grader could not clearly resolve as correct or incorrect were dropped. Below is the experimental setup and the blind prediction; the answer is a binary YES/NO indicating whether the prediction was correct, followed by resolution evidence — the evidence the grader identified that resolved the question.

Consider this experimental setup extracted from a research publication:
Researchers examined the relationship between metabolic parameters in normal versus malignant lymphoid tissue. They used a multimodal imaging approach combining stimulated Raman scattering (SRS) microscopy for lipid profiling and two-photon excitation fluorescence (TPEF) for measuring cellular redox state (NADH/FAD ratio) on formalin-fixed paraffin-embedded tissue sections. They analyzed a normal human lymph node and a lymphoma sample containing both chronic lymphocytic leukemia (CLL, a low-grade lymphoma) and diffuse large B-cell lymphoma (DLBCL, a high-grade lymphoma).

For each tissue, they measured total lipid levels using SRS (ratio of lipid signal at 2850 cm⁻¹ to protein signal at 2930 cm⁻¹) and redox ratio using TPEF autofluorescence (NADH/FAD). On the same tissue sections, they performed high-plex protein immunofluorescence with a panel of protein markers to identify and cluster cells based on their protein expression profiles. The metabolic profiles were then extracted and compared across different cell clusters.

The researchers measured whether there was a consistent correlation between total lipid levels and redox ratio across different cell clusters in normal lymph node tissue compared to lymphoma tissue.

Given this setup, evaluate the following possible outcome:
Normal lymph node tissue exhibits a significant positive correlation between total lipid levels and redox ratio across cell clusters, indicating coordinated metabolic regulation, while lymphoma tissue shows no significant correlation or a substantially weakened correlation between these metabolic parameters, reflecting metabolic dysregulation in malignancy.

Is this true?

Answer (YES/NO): NO